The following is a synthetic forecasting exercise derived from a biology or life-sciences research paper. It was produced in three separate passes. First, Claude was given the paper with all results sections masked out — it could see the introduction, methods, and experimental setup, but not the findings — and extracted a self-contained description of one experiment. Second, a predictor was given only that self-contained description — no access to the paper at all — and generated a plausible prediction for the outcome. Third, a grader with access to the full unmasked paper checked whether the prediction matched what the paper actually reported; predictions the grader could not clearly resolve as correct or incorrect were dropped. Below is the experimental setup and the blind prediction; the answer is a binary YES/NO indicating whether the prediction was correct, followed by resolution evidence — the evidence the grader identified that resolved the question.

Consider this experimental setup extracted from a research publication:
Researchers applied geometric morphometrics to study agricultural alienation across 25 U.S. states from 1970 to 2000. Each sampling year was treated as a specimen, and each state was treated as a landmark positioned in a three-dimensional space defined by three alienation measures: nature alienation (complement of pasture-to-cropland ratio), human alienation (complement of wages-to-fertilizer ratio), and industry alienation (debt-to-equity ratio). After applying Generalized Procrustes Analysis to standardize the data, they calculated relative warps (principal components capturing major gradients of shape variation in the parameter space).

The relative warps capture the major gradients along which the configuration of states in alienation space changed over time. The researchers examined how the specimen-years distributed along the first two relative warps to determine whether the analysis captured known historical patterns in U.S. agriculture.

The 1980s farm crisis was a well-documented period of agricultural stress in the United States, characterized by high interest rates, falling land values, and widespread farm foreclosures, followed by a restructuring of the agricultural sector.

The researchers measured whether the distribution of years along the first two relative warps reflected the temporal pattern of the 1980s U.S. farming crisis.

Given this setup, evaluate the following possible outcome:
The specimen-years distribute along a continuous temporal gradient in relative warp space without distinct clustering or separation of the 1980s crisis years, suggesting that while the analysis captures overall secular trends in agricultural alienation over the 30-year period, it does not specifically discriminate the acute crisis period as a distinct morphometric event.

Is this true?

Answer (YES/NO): NO